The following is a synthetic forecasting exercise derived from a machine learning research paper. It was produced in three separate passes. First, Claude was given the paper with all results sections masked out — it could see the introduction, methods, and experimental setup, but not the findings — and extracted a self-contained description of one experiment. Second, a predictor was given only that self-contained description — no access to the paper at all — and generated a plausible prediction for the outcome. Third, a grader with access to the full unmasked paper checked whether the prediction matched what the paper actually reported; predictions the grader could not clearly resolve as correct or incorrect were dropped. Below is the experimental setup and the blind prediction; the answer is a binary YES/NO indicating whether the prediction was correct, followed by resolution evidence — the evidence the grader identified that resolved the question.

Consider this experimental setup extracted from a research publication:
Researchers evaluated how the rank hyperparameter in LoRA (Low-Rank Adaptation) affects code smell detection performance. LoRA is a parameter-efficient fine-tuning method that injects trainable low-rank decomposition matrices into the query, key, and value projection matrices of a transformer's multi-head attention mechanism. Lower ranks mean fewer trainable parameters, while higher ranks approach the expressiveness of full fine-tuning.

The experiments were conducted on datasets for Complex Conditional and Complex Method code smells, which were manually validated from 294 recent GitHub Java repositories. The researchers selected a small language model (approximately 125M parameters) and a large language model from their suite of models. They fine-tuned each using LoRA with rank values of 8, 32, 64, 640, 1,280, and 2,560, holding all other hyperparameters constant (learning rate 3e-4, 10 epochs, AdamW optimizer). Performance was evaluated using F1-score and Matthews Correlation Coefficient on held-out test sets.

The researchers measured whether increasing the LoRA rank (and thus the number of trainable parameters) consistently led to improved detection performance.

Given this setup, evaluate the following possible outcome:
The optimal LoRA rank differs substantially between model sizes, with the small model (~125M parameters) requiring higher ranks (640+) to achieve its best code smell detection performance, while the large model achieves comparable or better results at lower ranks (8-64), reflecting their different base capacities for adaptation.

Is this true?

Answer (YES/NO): NO